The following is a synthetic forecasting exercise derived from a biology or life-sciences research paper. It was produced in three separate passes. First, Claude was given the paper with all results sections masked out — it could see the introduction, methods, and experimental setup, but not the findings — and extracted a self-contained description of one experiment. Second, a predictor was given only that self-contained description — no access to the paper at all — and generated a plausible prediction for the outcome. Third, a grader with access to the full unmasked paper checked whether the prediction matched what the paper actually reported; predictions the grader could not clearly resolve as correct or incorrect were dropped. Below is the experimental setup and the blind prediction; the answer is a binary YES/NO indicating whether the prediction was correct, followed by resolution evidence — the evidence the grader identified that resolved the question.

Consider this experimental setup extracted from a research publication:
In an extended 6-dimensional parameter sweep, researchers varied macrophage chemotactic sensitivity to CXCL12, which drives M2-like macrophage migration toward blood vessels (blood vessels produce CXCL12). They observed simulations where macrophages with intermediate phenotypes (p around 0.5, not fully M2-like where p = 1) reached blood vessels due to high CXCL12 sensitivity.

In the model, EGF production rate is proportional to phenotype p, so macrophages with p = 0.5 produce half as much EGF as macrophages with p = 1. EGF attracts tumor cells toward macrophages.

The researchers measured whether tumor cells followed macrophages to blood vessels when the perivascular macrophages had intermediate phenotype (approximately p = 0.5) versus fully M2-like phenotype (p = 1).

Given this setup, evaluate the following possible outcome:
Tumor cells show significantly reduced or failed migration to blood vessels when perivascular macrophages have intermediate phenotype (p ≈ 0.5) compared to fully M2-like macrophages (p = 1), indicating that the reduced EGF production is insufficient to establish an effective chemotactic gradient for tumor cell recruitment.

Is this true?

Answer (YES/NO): YES